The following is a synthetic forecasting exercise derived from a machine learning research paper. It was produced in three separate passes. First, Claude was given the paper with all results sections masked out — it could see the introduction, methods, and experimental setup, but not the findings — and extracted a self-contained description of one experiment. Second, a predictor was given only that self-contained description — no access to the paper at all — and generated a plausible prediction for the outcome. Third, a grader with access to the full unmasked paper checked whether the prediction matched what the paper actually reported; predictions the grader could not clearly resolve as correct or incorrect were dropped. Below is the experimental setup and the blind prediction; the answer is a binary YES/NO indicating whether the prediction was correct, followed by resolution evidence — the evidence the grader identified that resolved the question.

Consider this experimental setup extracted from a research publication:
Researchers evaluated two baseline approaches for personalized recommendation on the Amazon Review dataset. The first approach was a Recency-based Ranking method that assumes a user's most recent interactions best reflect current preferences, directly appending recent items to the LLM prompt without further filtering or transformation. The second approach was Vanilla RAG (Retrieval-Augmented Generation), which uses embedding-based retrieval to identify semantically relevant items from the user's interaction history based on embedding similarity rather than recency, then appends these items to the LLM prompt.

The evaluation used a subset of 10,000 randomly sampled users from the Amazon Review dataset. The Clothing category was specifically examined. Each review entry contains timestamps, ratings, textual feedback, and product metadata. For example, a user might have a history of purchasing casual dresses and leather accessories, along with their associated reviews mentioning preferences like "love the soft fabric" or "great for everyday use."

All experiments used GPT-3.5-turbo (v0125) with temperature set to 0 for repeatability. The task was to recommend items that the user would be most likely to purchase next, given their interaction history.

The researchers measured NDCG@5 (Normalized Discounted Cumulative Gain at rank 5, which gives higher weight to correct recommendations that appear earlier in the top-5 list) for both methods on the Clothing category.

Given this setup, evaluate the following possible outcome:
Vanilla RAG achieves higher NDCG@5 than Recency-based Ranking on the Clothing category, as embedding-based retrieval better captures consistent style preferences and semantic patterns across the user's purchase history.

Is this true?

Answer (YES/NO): NO